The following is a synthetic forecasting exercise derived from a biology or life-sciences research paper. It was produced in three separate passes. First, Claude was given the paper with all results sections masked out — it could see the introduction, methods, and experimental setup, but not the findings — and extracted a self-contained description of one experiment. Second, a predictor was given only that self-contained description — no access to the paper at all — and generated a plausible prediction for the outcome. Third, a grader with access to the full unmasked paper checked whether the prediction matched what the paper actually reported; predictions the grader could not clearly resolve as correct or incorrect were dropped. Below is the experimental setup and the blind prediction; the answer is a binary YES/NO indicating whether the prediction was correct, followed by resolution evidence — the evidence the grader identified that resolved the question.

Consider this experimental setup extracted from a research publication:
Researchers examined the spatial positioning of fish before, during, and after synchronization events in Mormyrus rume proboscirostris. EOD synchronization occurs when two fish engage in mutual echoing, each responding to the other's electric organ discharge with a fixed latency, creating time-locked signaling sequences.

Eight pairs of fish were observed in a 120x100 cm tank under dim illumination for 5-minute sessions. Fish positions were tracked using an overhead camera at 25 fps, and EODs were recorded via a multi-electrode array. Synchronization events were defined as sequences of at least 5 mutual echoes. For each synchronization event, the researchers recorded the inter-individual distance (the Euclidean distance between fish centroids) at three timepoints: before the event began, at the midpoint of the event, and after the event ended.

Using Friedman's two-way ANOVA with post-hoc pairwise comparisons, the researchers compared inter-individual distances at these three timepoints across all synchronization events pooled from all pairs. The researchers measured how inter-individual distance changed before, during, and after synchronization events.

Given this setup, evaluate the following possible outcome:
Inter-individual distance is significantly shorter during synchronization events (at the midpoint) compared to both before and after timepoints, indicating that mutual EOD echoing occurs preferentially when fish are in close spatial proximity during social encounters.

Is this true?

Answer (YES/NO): YES